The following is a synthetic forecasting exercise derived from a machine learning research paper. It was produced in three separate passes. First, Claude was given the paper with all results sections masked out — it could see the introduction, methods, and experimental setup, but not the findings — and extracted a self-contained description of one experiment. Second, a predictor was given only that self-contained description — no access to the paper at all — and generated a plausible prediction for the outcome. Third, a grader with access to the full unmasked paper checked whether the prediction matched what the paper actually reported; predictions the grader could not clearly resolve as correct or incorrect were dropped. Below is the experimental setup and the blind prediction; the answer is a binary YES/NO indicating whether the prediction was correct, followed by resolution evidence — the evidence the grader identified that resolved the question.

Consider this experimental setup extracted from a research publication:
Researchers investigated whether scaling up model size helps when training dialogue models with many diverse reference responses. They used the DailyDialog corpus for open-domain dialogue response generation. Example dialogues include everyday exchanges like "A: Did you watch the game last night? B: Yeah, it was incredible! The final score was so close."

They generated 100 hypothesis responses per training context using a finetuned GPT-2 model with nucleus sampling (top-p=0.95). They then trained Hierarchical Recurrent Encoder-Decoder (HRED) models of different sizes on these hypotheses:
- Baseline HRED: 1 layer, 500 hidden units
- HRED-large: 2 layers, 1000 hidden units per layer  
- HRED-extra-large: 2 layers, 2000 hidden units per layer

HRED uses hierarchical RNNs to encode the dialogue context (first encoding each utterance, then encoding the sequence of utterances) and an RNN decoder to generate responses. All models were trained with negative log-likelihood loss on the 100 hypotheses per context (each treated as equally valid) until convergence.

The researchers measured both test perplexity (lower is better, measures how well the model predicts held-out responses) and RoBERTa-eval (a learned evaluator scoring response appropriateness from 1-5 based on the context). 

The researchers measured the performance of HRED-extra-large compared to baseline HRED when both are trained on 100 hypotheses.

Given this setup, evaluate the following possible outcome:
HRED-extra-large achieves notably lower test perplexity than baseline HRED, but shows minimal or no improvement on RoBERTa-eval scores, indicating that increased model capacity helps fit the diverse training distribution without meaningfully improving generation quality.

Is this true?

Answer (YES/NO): NO